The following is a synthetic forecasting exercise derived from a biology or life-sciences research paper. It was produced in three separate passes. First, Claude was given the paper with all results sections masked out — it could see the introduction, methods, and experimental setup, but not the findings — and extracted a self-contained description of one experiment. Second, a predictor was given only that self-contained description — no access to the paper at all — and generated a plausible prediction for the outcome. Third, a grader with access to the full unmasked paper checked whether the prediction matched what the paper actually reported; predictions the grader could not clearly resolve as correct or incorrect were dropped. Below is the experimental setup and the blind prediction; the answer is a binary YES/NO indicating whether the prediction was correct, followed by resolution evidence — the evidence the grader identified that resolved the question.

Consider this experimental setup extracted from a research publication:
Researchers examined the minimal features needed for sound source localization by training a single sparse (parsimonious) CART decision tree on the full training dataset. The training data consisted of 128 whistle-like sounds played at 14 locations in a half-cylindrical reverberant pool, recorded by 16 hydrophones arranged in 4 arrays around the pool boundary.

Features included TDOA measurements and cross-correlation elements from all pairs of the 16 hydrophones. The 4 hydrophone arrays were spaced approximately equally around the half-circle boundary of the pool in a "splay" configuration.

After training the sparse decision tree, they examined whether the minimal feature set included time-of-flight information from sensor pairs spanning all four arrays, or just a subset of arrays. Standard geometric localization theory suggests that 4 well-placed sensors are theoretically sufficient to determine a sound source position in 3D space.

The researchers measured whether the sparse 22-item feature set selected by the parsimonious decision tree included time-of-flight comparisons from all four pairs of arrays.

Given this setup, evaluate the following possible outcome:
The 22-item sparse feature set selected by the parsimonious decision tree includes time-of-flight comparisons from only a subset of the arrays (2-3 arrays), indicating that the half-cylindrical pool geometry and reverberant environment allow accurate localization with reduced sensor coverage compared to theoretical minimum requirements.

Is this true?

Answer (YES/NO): NO